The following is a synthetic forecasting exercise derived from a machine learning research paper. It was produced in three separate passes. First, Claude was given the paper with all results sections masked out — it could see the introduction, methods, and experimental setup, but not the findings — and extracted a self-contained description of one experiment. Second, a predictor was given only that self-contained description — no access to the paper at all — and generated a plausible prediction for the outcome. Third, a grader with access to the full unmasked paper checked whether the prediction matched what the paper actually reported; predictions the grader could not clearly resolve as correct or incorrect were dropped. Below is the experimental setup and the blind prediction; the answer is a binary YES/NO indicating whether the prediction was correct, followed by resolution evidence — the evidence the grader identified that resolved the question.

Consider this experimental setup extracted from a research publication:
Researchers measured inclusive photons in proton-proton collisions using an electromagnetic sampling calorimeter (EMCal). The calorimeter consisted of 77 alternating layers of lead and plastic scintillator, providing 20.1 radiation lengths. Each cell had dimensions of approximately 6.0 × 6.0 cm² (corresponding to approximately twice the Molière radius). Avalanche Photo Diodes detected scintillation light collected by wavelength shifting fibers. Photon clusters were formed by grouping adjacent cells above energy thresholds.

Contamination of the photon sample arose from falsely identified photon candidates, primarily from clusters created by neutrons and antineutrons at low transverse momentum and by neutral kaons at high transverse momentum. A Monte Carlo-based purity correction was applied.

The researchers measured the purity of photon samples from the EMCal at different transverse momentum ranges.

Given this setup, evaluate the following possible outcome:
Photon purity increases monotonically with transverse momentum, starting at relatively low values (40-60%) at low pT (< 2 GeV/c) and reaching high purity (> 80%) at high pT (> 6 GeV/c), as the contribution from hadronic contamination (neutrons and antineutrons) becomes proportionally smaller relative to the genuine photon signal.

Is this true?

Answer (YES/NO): NO